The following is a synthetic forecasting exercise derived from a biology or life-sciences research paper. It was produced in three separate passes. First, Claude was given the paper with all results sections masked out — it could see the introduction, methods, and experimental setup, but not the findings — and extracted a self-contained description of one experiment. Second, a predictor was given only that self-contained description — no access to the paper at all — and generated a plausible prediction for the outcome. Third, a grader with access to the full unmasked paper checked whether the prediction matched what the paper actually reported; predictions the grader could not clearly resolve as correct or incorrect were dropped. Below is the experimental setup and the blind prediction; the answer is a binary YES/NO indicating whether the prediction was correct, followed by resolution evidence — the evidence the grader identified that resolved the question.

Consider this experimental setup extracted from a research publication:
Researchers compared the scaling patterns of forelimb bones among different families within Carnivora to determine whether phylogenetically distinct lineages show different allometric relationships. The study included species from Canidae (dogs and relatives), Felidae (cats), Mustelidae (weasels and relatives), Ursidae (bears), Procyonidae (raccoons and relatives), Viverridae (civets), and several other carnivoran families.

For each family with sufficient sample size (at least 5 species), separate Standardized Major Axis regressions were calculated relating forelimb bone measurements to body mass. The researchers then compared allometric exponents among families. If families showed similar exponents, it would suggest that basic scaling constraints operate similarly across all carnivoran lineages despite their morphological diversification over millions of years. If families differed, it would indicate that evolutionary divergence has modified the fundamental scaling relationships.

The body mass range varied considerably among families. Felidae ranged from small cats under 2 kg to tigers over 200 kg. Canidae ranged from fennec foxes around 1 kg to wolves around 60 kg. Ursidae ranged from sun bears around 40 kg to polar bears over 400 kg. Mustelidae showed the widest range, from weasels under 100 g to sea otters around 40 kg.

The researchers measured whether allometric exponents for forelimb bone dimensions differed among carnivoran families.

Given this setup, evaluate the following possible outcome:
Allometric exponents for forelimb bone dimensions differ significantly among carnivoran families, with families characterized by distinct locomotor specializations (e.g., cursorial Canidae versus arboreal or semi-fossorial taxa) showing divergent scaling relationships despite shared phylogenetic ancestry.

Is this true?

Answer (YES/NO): YES